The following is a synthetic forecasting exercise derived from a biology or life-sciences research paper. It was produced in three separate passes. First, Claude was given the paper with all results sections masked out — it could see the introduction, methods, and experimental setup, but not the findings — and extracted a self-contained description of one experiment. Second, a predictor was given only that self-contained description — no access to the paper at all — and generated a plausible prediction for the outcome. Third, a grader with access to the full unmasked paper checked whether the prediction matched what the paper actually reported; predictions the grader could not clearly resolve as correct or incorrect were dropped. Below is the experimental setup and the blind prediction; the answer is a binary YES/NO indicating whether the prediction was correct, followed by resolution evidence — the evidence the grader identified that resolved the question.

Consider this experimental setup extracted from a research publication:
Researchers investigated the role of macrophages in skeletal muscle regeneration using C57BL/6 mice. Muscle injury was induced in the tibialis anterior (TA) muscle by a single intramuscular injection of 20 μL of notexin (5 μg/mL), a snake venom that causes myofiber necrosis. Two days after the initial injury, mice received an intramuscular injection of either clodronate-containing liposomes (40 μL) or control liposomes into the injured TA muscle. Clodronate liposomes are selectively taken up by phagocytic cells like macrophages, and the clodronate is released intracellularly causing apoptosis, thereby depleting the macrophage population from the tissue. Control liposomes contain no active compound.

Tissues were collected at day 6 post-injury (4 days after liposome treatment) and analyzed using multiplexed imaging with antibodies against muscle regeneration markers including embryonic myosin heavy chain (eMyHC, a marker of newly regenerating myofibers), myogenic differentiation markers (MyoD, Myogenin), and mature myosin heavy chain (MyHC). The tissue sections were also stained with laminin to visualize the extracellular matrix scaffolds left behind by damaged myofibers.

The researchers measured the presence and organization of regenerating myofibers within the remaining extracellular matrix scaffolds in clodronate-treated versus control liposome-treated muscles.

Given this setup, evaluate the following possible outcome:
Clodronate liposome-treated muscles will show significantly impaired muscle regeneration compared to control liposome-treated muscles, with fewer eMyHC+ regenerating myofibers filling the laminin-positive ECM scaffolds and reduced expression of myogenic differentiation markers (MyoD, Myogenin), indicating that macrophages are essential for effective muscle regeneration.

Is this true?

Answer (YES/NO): NO